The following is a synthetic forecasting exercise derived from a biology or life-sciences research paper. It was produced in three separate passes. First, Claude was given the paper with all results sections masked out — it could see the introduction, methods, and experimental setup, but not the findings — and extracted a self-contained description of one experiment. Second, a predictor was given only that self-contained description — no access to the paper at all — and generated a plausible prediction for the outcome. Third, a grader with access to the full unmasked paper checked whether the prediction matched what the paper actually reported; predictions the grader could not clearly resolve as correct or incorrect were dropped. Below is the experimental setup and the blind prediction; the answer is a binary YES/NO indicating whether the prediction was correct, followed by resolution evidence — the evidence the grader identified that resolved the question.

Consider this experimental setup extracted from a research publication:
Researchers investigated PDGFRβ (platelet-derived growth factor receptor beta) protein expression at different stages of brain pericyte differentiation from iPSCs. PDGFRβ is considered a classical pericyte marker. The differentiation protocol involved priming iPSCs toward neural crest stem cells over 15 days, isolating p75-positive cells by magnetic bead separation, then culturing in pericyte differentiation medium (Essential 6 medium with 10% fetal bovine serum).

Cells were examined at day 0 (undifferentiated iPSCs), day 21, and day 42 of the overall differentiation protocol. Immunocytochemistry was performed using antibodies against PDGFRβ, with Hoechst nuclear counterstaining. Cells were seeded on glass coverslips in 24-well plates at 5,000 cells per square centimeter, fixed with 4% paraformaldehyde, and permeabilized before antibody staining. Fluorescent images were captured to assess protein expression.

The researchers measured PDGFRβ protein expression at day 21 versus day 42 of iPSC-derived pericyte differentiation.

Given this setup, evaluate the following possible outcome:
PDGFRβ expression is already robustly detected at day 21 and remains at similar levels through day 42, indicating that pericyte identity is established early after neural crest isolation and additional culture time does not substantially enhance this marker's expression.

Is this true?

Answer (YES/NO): NO